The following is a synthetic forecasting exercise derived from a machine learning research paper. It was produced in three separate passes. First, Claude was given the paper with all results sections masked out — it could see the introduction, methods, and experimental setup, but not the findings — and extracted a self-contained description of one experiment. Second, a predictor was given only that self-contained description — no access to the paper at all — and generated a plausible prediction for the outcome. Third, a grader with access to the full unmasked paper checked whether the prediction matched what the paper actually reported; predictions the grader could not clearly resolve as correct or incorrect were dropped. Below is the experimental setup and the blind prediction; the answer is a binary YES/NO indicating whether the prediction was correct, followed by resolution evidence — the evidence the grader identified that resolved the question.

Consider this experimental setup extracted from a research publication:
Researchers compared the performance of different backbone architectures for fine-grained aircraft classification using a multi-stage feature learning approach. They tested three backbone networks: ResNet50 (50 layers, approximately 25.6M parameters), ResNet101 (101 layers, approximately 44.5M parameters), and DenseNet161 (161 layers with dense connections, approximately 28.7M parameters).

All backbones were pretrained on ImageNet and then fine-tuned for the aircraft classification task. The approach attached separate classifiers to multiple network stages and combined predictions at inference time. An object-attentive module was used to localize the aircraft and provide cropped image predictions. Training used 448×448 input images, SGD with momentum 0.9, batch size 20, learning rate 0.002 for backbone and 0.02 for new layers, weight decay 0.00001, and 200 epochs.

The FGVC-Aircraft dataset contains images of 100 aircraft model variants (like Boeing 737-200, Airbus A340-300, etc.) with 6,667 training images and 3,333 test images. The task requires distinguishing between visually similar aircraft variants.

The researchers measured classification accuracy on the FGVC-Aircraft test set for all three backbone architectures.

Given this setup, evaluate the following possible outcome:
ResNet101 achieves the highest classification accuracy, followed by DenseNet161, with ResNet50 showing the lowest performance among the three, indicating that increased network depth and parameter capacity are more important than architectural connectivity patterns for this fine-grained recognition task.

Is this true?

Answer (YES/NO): NO